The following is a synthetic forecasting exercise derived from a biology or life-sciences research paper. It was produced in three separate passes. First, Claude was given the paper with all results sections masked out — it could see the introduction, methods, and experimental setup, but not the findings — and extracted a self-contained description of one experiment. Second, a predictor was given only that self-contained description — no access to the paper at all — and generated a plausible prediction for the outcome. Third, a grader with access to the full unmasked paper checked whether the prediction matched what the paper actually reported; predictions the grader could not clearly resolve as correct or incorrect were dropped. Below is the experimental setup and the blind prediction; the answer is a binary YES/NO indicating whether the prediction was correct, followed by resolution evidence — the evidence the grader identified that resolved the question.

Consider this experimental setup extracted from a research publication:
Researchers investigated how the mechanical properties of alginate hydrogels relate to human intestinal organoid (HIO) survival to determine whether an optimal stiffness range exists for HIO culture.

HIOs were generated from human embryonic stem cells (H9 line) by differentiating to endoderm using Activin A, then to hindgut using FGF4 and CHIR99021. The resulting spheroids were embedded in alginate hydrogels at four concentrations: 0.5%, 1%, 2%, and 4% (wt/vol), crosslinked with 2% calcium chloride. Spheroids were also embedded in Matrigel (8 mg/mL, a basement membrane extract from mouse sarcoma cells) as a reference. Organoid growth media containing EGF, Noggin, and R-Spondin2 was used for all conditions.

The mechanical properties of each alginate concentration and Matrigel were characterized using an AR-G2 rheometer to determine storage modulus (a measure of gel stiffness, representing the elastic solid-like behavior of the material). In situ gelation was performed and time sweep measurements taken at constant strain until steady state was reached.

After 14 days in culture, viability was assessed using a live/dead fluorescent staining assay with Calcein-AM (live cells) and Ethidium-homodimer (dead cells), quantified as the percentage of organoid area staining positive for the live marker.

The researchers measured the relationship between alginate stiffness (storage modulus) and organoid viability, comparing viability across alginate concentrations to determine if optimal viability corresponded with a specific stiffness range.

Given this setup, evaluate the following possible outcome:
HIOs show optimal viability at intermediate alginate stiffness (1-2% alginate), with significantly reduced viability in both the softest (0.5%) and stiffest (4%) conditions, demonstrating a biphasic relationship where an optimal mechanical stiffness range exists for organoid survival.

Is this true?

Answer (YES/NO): YES